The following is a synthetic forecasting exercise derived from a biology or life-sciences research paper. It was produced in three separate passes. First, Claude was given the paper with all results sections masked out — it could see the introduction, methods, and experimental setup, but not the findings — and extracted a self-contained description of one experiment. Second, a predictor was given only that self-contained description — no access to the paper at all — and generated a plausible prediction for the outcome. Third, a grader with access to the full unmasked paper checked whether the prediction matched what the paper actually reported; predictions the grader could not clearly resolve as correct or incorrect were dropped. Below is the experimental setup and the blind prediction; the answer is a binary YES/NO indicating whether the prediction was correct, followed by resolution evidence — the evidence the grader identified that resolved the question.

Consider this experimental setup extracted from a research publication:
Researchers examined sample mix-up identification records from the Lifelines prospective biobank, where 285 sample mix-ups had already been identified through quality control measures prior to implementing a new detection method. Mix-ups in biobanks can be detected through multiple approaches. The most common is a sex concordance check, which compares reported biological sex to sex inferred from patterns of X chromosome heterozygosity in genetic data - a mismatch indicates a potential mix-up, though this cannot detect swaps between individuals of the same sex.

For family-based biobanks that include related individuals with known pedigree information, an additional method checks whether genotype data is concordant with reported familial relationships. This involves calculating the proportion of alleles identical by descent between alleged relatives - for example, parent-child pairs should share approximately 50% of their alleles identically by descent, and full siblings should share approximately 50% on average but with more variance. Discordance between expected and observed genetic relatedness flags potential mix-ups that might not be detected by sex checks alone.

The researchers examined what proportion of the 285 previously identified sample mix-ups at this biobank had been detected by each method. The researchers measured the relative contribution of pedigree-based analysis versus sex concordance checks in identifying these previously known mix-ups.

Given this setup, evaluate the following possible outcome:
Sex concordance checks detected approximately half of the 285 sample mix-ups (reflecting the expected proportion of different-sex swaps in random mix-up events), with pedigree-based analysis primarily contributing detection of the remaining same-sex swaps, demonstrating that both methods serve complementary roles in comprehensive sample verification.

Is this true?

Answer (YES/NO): NO